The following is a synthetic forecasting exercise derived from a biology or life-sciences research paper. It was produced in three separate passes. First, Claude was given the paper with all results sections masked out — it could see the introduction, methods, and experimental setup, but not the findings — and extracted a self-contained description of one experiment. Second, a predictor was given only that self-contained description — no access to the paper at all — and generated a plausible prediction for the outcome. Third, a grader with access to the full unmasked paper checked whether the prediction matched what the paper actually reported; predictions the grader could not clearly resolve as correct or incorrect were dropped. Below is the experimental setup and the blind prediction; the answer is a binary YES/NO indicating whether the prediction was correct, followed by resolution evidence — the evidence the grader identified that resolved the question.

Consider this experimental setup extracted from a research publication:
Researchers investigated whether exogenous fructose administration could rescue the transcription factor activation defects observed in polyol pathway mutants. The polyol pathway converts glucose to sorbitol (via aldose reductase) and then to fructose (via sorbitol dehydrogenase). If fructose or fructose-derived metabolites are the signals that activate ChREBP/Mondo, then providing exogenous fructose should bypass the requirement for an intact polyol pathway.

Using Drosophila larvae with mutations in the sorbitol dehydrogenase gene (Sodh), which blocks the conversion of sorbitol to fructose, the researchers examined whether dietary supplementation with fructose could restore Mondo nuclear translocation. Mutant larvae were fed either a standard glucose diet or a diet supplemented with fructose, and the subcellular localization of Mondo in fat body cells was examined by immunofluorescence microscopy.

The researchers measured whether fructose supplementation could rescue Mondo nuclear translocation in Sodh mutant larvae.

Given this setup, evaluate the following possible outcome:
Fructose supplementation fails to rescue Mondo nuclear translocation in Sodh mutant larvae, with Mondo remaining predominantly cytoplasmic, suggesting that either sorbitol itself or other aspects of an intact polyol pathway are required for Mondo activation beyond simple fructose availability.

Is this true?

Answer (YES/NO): NO